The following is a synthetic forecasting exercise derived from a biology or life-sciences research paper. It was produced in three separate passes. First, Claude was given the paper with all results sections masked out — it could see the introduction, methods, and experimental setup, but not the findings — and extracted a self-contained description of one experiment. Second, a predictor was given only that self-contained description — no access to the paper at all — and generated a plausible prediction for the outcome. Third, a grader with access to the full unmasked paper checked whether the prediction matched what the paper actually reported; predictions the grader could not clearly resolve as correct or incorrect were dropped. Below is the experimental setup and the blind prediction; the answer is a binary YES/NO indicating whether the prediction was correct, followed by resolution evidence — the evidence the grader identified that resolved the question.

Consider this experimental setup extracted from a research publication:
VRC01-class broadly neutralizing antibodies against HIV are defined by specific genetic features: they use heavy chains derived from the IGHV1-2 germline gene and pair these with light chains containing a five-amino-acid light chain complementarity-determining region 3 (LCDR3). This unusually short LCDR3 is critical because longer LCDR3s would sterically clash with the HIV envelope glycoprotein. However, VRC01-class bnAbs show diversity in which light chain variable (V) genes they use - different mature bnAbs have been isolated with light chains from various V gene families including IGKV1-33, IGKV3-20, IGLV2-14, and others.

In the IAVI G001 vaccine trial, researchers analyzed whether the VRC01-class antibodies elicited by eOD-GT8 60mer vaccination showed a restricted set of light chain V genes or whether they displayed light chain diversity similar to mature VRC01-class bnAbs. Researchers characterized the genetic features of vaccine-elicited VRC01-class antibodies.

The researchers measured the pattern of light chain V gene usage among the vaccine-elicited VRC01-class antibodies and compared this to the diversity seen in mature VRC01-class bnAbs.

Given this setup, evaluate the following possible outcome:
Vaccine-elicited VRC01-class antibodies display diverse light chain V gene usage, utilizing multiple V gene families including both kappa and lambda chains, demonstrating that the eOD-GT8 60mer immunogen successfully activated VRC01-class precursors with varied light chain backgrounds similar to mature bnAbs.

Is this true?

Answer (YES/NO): NO